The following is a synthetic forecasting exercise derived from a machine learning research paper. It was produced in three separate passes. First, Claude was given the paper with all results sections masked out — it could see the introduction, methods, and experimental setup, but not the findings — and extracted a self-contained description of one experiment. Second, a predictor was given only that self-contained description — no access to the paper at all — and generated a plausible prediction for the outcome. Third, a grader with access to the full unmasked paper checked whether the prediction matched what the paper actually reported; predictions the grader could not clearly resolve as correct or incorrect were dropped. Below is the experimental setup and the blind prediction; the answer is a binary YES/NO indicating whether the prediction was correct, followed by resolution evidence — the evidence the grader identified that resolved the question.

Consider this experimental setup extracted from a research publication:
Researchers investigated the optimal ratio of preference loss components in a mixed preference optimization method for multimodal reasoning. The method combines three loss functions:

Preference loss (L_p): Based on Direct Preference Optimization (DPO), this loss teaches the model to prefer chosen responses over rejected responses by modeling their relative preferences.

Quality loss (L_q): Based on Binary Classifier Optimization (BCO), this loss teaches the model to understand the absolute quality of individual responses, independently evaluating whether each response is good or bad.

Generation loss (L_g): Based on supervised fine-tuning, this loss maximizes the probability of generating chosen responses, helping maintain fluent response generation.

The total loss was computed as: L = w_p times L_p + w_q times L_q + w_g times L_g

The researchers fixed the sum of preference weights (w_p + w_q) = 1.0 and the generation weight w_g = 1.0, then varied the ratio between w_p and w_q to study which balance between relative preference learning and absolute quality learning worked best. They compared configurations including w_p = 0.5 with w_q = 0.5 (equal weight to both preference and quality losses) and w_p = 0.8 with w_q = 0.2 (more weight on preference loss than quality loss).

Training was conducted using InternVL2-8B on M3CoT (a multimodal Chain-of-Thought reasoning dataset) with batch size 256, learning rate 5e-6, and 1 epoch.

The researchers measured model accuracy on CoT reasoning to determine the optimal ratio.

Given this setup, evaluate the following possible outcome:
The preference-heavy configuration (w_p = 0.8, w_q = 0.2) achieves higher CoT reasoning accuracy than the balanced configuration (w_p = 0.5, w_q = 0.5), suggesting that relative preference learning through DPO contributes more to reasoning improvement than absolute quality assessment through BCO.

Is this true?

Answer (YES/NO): YES